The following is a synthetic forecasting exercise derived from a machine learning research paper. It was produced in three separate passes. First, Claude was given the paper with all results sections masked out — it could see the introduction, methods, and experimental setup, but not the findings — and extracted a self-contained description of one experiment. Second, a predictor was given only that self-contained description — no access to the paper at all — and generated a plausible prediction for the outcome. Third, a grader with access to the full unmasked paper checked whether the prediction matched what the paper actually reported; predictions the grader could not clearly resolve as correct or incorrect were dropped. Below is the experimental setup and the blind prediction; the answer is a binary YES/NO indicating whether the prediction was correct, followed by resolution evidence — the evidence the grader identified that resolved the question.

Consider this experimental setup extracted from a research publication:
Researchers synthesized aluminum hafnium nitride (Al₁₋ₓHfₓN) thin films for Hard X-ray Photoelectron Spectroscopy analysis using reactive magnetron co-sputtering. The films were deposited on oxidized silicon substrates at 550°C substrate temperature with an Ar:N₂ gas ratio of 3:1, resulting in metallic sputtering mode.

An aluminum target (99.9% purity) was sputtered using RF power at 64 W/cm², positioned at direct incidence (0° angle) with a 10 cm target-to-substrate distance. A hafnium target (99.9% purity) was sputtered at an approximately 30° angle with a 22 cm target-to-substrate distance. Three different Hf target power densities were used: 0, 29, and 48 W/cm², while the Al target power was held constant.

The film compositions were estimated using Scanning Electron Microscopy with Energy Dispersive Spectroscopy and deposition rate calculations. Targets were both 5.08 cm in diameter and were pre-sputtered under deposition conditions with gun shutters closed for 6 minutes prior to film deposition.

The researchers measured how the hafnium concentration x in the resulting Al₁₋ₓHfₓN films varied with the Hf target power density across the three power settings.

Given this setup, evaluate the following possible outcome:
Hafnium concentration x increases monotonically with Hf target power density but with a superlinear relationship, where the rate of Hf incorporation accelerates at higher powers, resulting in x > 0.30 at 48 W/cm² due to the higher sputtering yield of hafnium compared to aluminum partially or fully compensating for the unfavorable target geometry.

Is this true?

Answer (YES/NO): NO